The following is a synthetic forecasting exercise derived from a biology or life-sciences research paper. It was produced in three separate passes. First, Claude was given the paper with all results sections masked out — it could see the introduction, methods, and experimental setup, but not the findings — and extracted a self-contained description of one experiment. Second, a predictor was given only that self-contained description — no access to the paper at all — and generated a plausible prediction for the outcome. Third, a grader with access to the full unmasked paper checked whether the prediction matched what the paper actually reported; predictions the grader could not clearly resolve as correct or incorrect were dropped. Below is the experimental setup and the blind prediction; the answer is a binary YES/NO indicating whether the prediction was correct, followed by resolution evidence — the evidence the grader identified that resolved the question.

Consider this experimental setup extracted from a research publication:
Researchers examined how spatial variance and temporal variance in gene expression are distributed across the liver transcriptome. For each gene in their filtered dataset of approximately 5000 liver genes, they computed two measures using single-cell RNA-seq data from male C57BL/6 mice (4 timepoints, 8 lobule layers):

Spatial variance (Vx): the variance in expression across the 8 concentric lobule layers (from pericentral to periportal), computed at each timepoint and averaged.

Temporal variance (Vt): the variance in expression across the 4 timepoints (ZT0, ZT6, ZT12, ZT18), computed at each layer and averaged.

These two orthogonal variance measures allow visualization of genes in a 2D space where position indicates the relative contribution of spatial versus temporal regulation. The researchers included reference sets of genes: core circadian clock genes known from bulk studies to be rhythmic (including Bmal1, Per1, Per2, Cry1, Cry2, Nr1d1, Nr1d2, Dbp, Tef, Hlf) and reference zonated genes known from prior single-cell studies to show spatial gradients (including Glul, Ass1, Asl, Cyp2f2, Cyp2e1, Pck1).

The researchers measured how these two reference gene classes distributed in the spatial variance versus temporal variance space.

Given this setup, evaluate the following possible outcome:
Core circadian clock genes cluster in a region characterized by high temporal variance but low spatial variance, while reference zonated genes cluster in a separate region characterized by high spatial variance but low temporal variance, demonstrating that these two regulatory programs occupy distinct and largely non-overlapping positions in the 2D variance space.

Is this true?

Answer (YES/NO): YES